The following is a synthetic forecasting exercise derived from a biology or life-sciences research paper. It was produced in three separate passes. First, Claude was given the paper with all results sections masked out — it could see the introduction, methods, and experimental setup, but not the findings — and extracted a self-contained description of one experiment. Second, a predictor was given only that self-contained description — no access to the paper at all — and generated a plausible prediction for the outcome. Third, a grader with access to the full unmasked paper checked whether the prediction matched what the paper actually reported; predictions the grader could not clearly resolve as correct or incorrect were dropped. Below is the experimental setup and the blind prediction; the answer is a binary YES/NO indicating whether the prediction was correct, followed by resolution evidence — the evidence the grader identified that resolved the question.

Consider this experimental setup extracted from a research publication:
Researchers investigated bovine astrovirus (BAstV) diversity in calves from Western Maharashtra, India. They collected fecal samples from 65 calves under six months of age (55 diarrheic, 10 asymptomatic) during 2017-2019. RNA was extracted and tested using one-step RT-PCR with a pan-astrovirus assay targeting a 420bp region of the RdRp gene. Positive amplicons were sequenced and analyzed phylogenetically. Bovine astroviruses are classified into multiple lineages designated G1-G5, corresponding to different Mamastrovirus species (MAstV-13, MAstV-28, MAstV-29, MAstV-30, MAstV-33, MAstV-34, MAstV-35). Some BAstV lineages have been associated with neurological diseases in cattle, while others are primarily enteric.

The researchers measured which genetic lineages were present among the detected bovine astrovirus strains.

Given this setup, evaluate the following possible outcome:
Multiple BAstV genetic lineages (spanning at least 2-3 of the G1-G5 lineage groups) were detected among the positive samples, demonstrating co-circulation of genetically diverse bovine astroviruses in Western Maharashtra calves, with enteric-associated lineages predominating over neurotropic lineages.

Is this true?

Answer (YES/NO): YES